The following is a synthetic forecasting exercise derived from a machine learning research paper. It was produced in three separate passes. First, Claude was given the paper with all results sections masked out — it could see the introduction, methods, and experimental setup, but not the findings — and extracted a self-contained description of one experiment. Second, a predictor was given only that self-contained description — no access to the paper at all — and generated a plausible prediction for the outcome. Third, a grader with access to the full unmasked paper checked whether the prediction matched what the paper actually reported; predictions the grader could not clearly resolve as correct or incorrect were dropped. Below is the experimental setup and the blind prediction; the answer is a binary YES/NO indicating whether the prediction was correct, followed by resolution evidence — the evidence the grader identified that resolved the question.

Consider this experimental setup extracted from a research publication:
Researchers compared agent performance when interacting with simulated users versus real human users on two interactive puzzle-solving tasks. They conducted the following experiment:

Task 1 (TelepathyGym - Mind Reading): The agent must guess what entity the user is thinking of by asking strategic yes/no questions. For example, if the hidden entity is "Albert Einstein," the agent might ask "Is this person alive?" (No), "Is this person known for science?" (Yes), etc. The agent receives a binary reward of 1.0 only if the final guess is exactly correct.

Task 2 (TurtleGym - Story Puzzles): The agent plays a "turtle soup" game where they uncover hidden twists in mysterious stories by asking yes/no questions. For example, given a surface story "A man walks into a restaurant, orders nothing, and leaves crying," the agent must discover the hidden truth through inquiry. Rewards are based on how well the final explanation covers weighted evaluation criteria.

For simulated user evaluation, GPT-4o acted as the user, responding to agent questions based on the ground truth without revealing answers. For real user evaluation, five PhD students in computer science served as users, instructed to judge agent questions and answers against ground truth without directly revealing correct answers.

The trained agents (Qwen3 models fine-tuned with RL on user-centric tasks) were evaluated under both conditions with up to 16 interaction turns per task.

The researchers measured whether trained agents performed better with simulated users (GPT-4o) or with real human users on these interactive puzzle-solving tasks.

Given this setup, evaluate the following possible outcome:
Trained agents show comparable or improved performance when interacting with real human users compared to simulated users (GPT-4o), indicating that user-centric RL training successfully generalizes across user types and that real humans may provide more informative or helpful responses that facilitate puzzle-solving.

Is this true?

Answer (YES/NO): YES